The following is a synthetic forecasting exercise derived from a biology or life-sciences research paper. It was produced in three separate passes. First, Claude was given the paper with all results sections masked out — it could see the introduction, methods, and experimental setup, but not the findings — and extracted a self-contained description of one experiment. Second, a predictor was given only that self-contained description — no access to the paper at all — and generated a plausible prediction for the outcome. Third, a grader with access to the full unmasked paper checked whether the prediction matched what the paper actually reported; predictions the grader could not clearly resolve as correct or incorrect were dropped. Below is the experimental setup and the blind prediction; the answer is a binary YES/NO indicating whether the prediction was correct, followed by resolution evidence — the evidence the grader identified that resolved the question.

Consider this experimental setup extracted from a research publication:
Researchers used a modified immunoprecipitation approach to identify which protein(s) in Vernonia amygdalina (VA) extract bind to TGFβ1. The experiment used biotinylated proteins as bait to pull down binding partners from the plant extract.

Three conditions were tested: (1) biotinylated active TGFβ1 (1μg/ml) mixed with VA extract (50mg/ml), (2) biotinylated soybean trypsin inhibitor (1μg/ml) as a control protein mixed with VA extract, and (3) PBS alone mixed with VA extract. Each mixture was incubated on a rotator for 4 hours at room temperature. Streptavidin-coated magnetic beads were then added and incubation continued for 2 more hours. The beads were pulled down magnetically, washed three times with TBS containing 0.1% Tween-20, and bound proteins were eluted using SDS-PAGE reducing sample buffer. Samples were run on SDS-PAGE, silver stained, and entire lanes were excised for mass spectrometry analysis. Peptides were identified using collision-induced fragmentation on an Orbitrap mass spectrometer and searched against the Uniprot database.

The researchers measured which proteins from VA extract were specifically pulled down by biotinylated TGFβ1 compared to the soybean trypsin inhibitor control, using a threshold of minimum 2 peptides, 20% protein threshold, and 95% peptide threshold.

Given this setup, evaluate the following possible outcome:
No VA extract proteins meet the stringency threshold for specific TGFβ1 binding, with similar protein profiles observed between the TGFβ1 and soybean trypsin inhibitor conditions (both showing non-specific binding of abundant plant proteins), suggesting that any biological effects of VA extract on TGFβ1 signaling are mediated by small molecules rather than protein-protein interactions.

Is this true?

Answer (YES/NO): NO